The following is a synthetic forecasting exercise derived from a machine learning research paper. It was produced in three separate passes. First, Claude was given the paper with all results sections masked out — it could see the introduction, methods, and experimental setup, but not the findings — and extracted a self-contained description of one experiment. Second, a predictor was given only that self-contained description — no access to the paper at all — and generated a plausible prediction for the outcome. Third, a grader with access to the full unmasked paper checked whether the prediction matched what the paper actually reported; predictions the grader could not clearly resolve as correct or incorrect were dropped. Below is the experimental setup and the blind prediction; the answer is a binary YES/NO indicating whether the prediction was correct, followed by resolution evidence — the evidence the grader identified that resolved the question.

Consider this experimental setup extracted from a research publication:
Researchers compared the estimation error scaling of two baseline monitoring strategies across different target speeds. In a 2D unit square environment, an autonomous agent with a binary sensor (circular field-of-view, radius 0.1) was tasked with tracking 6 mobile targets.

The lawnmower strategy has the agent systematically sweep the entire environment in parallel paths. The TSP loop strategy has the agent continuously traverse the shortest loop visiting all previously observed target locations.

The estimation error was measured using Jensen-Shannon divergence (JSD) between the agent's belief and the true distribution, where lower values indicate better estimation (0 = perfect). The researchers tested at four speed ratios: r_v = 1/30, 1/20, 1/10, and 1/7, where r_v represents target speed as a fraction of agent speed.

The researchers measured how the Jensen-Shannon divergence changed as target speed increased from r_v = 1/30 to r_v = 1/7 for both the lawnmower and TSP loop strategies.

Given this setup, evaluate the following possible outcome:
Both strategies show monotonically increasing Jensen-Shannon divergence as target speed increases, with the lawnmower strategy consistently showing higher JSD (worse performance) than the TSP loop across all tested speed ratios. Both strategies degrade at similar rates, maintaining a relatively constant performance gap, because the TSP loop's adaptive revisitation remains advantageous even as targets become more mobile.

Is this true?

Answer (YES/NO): NO